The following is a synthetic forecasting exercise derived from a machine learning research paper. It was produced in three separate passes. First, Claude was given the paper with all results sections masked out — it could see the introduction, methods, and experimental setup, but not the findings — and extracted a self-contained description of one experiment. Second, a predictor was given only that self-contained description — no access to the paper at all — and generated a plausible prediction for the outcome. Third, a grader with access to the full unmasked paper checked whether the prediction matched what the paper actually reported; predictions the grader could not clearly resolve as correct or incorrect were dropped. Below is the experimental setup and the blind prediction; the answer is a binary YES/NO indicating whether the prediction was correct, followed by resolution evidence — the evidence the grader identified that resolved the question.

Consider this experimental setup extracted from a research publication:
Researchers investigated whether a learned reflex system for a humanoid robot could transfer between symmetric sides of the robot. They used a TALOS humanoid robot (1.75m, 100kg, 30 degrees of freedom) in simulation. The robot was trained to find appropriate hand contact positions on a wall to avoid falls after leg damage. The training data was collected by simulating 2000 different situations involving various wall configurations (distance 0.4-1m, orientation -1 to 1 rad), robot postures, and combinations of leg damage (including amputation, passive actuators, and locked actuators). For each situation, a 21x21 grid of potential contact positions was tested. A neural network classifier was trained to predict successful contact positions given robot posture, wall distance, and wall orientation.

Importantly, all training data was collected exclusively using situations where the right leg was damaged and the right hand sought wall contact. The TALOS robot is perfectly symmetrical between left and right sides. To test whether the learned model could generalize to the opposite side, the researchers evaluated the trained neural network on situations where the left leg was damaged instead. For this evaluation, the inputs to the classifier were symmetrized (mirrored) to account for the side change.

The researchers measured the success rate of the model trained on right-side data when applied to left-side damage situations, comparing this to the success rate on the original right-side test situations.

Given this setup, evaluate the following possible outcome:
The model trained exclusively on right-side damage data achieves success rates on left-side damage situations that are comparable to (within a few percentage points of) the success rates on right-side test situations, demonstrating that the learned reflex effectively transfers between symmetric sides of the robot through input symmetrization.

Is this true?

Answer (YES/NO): YES